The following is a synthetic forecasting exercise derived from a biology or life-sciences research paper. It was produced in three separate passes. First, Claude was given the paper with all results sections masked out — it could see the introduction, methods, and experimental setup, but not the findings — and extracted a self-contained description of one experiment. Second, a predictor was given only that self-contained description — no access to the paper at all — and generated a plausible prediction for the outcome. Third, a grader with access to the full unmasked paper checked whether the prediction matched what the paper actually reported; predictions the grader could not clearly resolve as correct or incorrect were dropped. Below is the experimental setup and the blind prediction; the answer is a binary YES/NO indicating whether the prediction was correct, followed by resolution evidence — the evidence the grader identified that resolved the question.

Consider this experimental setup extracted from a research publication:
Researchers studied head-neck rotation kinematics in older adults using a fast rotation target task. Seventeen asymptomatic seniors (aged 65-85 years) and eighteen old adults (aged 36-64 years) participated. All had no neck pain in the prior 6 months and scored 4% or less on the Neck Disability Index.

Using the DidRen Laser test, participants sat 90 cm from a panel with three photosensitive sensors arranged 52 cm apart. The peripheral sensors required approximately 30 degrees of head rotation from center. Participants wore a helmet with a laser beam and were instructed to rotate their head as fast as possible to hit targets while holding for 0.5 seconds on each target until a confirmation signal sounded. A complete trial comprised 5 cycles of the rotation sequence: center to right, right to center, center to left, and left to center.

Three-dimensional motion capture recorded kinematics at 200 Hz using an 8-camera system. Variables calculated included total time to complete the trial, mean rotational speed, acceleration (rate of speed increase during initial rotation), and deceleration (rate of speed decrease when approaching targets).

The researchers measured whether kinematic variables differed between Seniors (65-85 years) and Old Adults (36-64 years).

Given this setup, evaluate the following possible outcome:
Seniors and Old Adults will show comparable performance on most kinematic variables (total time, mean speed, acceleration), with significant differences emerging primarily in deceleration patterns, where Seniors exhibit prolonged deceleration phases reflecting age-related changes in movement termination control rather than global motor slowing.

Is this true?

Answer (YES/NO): NO